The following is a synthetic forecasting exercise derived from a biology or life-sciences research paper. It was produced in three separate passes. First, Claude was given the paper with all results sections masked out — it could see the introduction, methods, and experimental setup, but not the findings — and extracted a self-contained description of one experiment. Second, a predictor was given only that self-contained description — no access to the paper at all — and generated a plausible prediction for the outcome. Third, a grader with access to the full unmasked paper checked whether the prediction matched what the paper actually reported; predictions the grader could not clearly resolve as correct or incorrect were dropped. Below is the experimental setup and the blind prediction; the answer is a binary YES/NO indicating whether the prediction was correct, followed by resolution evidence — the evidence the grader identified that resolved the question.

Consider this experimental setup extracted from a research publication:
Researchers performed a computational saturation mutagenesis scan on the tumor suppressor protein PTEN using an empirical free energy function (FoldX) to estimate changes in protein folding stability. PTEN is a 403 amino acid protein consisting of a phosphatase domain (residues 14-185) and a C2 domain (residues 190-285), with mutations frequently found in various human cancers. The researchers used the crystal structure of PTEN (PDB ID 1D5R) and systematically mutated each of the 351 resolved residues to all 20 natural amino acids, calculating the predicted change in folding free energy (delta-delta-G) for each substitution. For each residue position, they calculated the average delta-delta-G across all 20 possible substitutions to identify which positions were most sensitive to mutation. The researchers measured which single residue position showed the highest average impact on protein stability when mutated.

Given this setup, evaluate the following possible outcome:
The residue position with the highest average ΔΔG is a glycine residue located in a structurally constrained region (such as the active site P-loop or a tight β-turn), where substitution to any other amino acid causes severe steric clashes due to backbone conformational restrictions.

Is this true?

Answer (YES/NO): NO